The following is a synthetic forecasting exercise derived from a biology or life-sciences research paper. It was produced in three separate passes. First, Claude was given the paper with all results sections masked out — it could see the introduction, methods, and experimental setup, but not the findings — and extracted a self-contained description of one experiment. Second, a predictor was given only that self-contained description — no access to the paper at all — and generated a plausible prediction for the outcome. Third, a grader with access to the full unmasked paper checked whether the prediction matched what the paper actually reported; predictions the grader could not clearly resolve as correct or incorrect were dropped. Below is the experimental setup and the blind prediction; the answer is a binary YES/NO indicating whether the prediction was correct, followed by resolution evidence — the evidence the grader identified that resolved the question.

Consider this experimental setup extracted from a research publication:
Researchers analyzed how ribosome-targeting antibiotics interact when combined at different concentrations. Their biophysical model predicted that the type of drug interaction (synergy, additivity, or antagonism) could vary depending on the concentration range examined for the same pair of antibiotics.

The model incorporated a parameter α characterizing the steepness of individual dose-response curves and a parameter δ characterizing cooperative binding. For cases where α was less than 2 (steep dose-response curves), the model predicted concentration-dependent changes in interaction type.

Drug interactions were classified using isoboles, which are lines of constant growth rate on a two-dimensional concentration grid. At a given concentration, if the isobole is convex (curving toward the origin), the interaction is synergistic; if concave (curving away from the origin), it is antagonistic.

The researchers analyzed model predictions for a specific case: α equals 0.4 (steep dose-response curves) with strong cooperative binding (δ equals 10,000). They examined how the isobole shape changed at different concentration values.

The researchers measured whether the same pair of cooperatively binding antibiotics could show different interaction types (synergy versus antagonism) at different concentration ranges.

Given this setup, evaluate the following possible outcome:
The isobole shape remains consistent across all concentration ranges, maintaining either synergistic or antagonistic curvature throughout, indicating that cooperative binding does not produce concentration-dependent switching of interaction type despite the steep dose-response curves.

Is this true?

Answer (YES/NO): NO